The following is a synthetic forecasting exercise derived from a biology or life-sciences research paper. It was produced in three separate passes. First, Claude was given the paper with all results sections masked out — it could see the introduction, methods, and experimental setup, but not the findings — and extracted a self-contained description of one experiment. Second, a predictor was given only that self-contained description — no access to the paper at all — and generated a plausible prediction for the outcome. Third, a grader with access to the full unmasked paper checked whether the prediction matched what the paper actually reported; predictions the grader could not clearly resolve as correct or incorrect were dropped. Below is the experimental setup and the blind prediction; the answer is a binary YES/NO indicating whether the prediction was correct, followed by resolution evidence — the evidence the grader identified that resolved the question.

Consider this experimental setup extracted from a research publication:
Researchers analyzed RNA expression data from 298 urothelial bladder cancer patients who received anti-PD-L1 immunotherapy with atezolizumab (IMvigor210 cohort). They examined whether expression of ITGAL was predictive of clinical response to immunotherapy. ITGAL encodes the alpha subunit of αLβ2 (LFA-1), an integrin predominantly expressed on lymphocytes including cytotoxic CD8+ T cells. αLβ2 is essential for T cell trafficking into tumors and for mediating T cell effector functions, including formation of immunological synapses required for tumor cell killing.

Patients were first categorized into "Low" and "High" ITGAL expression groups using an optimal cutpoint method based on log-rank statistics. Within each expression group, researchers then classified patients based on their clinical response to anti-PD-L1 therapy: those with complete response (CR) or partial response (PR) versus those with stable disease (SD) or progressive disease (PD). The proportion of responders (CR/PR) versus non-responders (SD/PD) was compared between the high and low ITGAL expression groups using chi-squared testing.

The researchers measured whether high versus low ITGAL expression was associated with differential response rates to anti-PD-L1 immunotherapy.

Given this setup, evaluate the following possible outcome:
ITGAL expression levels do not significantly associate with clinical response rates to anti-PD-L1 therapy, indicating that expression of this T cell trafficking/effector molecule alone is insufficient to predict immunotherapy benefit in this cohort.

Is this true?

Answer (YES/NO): YES